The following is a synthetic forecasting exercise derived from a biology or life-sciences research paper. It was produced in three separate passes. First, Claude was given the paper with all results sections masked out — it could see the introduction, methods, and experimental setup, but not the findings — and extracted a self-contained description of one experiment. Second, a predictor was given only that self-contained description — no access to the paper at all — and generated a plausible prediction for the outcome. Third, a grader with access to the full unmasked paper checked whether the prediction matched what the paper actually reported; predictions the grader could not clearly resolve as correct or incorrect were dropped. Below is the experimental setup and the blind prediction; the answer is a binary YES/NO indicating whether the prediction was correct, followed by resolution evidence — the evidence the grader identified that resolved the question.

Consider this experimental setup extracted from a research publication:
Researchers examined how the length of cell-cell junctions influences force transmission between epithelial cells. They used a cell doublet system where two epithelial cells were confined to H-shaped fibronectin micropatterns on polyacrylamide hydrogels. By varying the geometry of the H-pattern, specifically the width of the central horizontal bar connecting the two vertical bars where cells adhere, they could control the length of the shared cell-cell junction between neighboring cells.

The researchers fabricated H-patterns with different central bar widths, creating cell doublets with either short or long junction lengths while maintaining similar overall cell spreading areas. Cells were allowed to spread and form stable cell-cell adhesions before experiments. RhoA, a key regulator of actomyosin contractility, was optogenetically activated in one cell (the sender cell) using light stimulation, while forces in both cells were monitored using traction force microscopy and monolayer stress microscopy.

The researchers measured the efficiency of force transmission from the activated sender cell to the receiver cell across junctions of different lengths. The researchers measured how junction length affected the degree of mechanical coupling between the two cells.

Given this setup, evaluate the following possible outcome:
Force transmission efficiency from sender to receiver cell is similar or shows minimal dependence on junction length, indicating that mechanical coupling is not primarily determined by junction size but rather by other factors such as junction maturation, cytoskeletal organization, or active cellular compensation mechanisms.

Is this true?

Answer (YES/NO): NO